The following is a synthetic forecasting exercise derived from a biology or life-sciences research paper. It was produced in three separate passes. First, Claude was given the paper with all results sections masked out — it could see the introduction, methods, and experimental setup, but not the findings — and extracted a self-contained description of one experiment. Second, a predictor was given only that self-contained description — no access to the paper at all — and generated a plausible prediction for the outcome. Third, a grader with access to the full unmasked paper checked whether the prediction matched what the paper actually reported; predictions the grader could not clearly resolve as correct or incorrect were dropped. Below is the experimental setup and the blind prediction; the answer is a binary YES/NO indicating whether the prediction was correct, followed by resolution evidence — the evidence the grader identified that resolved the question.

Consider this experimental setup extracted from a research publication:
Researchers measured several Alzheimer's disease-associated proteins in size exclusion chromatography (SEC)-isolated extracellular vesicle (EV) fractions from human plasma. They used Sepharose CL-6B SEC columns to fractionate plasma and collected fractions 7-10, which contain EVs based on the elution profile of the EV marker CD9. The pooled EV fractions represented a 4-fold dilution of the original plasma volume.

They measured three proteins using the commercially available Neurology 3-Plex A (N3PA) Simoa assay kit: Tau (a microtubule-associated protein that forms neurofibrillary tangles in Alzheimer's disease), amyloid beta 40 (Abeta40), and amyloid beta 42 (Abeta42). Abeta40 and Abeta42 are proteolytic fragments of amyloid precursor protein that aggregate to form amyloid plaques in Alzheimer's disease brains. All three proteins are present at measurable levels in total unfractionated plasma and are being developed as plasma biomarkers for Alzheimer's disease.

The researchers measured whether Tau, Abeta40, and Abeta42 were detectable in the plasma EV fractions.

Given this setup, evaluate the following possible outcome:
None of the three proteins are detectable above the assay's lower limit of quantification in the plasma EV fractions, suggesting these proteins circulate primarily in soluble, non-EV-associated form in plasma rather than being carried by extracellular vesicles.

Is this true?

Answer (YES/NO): NO